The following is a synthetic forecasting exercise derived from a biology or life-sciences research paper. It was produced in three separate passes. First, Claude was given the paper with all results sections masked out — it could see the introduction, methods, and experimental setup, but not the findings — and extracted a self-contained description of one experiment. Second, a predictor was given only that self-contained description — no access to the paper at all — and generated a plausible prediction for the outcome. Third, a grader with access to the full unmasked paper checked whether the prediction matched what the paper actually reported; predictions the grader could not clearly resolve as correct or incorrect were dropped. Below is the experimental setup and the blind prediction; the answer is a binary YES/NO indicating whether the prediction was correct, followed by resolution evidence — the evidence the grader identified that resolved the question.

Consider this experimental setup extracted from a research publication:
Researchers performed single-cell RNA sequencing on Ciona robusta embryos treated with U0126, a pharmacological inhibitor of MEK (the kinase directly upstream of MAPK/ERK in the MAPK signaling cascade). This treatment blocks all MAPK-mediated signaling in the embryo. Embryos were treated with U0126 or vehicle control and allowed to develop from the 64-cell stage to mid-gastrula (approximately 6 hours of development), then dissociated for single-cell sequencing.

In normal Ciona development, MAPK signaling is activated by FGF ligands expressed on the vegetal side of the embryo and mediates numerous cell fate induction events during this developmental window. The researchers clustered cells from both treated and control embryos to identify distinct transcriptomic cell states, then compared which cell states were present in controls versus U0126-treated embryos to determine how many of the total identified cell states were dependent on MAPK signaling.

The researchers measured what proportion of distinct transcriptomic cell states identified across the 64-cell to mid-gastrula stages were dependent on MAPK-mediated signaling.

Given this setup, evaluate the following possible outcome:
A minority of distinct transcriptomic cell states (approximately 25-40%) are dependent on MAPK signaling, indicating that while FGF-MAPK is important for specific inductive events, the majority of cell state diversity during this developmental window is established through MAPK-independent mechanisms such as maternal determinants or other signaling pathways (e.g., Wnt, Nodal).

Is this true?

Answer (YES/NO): NO